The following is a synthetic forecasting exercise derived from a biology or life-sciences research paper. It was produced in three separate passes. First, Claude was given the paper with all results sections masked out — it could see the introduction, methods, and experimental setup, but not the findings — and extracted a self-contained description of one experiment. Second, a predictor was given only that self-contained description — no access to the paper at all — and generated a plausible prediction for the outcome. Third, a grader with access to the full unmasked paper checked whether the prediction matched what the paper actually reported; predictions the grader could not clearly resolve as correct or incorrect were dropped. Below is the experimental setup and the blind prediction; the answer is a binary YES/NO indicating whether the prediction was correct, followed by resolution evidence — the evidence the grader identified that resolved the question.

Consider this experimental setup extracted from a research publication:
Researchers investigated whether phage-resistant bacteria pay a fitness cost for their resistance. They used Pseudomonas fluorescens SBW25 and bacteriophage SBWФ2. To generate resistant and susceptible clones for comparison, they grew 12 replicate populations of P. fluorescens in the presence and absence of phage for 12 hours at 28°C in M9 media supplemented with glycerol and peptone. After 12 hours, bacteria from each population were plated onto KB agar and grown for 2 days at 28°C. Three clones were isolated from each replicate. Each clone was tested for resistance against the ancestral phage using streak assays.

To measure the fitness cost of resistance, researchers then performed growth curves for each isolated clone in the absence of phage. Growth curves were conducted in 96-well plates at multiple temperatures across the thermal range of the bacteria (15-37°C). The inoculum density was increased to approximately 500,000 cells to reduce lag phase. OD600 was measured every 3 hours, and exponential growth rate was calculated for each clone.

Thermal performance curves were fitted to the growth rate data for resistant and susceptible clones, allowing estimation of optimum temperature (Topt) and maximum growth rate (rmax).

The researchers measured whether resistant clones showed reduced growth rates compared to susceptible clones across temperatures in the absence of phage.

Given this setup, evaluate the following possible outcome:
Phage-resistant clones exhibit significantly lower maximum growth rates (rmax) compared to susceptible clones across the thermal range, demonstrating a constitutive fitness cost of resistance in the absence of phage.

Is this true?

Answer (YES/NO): NO